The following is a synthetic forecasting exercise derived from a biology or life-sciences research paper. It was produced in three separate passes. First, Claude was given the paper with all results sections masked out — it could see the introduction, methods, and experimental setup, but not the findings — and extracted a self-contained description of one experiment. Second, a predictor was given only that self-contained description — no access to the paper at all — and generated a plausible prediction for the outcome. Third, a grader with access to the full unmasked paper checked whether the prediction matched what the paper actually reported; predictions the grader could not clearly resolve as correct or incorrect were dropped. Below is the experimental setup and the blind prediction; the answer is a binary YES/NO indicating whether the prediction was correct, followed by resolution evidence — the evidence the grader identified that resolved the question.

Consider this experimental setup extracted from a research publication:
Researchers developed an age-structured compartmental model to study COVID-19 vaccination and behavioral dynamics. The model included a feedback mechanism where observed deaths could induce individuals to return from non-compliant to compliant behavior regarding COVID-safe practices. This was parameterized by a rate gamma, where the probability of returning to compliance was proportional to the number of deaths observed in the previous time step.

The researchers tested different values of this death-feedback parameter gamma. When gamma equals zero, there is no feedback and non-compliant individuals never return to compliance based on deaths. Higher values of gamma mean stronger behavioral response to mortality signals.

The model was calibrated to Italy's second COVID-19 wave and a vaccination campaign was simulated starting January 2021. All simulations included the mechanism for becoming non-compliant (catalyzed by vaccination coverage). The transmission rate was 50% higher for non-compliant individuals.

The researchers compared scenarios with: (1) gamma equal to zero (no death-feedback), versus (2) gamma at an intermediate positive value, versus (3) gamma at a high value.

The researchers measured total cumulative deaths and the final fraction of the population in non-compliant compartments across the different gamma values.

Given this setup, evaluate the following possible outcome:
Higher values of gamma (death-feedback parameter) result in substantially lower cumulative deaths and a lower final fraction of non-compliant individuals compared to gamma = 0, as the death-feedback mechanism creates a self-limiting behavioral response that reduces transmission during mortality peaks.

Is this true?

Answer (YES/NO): YES